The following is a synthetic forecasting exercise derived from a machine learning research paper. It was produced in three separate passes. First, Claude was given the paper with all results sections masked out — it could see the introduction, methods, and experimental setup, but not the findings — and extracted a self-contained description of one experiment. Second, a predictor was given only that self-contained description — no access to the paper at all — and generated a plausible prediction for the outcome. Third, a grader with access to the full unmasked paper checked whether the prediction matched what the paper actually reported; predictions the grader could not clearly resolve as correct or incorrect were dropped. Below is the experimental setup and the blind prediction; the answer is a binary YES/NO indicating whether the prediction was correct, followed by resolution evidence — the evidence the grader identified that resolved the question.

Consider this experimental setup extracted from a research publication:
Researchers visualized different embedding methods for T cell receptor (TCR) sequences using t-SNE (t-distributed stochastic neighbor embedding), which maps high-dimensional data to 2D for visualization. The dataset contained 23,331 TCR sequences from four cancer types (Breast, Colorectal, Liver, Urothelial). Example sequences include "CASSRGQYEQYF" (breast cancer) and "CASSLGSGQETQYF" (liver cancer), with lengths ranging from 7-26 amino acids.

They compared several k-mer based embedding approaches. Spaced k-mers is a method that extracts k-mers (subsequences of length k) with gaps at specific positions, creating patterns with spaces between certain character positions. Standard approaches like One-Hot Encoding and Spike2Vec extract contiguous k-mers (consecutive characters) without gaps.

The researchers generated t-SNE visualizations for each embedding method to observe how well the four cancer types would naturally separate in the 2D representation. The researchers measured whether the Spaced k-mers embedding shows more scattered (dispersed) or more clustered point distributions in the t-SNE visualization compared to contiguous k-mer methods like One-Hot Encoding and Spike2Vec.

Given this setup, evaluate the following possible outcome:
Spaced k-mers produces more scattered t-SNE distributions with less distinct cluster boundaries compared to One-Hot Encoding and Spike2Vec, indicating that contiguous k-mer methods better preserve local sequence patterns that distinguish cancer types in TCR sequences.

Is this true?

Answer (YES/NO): YES